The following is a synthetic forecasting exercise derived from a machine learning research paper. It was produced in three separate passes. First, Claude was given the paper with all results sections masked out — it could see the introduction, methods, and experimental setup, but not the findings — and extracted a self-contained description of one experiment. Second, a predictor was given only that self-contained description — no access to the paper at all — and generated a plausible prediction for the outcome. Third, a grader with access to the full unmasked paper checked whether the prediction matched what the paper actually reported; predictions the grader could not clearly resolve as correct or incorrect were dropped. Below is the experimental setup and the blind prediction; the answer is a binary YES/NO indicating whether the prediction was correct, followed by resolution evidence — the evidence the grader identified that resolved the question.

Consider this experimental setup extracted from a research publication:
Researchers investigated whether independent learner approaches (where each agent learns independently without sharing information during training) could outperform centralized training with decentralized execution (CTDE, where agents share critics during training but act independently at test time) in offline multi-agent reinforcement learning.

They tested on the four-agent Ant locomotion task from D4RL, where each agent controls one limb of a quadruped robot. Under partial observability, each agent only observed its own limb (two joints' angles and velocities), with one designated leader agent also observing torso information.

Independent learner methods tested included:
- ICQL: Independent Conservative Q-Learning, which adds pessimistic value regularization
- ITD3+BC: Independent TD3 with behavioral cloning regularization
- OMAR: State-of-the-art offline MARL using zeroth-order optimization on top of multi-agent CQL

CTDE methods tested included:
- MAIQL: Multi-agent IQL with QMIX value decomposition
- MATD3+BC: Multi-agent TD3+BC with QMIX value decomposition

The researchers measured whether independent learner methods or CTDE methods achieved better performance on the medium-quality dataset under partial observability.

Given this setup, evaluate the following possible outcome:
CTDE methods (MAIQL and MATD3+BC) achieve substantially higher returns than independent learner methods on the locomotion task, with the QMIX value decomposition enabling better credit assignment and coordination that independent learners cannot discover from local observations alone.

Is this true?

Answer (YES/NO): NO